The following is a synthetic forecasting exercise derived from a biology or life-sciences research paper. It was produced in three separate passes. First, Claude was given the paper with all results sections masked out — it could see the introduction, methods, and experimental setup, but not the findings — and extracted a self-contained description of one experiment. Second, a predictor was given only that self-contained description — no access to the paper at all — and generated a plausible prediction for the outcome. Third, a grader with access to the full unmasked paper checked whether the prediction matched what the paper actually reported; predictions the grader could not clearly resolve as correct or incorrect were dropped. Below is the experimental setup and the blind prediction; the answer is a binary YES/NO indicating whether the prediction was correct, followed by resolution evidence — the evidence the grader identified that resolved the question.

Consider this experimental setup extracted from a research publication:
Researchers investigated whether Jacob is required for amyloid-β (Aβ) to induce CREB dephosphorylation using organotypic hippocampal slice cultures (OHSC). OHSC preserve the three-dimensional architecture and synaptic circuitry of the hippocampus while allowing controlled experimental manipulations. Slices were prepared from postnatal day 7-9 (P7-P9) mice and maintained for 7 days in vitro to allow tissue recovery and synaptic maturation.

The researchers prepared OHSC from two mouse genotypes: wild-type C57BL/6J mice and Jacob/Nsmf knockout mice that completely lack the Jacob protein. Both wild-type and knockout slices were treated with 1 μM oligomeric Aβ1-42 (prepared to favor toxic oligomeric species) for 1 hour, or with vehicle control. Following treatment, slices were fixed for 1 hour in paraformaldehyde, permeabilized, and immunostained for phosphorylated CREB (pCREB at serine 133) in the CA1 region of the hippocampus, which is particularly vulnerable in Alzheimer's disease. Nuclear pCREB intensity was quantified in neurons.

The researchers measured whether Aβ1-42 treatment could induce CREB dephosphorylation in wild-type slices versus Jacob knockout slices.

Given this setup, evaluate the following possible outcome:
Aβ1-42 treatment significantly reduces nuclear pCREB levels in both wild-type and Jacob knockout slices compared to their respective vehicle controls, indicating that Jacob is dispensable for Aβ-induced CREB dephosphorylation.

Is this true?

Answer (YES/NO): NO